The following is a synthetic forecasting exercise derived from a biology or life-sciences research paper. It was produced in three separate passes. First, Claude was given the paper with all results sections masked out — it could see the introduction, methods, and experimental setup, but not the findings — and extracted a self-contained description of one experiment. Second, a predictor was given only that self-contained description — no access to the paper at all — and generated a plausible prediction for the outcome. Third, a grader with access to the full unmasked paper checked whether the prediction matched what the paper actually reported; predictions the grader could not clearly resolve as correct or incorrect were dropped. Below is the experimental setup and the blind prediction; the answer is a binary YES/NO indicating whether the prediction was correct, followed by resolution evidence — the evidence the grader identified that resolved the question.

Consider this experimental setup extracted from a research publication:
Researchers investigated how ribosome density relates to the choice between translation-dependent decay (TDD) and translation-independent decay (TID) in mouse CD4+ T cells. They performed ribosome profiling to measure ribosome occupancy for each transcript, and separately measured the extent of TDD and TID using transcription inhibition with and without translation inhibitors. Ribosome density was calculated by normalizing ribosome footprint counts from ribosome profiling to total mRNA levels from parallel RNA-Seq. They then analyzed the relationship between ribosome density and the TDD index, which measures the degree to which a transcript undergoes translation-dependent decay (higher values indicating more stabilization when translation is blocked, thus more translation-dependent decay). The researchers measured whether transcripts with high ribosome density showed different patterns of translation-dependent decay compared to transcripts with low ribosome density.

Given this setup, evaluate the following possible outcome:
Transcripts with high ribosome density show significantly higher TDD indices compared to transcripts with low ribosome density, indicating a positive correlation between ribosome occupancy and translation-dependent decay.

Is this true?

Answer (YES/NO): YES